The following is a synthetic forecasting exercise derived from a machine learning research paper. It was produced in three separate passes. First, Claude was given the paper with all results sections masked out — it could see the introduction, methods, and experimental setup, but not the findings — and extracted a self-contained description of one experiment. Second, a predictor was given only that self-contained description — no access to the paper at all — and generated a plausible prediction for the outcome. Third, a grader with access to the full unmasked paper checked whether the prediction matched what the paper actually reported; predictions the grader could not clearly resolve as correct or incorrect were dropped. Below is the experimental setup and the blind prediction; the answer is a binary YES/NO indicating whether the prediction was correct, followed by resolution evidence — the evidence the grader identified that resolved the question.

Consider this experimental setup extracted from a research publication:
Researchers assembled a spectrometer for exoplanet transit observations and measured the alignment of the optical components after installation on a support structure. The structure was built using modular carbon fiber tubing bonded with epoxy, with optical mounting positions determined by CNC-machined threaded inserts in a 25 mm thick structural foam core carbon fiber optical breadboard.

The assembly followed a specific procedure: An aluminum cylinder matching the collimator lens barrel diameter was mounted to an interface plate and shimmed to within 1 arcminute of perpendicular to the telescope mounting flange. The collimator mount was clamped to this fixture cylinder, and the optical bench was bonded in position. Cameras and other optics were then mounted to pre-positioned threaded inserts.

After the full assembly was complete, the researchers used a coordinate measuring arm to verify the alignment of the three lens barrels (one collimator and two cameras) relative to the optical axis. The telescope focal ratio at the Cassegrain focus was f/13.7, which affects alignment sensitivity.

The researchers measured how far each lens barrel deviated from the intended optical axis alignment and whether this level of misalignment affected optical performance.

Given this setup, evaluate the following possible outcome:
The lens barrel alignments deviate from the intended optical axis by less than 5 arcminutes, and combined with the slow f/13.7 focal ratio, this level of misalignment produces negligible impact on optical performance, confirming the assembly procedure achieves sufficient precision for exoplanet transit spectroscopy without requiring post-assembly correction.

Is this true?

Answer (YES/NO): NO